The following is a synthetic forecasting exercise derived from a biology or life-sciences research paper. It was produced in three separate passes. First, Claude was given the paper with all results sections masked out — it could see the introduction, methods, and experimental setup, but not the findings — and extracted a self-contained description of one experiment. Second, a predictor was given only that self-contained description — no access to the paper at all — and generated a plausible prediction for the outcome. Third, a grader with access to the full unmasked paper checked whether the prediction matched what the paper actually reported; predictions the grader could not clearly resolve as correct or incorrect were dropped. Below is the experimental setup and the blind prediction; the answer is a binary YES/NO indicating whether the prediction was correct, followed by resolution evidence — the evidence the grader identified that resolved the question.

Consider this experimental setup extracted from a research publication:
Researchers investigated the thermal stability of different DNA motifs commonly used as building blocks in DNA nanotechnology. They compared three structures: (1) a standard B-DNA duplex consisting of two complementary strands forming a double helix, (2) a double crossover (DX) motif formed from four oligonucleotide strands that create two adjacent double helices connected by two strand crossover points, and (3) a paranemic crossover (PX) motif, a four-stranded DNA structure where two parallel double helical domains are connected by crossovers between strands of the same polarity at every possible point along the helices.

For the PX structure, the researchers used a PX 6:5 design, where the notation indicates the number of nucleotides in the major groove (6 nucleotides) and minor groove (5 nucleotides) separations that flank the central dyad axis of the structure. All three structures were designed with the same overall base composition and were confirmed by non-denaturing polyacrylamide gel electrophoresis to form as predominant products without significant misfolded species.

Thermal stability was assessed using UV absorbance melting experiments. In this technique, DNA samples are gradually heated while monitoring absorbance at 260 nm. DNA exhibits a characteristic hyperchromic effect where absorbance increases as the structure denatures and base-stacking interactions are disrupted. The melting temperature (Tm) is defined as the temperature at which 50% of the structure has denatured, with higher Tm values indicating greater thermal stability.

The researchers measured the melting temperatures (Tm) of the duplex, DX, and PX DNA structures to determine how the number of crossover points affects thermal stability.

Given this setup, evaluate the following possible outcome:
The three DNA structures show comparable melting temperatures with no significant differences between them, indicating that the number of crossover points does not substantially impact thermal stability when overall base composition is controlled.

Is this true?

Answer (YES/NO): NO